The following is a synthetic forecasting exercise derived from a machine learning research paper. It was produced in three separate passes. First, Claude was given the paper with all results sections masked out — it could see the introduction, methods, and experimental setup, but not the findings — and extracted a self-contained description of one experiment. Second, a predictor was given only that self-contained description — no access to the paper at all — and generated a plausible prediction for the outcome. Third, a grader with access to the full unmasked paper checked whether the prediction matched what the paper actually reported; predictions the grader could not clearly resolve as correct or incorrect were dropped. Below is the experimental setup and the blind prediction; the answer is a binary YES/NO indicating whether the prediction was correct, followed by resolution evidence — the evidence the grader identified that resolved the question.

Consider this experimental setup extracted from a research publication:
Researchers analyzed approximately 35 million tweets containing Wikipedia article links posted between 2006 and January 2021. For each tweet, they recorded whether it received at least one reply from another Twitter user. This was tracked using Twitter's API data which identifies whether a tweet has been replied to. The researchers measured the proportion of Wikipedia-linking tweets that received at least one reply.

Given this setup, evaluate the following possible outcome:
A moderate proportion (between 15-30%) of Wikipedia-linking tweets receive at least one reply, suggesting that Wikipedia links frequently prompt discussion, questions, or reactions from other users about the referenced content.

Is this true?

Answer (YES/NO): YES